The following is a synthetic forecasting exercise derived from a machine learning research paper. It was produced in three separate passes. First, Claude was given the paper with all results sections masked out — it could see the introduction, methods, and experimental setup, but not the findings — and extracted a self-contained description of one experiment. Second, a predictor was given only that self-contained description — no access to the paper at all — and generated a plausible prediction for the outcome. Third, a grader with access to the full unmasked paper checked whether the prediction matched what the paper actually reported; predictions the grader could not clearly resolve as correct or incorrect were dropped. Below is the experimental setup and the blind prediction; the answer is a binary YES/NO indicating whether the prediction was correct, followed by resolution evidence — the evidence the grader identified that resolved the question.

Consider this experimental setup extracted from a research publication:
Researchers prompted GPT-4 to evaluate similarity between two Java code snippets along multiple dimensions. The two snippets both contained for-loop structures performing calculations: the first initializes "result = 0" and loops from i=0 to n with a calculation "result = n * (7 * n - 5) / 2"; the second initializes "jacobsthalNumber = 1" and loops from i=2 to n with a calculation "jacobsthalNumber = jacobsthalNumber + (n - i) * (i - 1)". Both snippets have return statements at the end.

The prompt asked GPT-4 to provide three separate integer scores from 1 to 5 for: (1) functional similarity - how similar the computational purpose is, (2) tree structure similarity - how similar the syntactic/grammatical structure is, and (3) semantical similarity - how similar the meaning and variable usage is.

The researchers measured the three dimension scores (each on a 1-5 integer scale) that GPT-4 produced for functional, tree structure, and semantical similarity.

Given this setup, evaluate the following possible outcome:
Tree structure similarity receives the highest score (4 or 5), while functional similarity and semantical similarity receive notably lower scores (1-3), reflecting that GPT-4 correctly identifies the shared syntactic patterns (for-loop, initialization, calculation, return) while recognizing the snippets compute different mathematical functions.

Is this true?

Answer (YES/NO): NO